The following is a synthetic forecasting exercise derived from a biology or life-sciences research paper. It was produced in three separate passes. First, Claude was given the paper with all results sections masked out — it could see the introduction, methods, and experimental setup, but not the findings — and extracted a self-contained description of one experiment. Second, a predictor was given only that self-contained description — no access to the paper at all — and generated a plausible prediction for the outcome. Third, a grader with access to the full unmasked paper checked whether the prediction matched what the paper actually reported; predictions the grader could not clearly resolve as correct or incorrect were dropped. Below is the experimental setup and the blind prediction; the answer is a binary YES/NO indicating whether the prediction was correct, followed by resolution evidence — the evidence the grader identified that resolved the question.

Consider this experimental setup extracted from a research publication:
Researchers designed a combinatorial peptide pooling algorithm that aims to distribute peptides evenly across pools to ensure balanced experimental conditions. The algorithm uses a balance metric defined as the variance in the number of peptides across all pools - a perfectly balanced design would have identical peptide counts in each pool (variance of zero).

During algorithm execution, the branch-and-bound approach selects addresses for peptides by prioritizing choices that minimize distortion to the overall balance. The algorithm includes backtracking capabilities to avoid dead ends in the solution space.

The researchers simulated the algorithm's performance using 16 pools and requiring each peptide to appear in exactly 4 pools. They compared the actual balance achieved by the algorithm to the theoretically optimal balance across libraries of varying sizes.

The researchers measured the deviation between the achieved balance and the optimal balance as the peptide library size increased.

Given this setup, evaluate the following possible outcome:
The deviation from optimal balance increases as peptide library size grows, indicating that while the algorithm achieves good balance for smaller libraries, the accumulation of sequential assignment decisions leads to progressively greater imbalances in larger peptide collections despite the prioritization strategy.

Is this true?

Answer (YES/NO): YES